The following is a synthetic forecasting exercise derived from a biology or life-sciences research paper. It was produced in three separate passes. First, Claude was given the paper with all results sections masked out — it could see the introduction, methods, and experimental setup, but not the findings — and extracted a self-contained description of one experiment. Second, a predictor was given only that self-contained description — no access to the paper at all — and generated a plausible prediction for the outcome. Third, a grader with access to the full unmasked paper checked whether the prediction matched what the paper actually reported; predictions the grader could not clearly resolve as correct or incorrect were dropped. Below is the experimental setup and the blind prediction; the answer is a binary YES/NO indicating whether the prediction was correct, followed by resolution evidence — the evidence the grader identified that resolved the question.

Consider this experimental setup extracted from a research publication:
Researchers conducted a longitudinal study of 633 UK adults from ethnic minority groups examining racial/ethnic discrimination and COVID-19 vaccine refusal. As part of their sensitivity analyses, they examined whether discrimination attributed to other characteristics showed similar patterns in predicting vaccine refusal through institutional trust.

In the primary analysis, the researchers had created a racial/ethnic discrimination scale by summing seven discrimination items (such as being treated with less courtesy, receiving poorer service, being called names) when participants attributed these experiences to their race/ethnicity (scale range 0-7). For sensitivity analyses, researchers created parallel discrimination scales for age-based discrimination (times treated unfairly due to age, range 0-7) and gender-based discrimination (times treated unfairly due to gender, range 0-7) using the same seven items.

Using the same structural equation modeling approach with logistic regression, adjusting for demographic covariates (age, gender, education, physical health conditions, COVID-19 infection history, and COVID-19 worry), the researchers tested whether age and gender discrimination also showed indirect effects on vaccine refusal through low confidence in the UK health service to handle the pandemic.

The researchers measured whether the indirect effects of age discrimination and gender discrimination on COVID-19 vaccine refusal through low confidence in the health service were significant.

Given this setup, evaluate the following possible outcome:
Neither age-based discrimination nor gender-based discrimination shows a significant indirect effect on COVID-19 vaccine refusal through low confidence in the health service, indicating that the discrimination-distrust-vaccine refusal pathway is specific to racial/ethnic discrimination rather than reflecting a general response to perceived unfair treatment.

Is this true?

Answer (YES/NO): NO